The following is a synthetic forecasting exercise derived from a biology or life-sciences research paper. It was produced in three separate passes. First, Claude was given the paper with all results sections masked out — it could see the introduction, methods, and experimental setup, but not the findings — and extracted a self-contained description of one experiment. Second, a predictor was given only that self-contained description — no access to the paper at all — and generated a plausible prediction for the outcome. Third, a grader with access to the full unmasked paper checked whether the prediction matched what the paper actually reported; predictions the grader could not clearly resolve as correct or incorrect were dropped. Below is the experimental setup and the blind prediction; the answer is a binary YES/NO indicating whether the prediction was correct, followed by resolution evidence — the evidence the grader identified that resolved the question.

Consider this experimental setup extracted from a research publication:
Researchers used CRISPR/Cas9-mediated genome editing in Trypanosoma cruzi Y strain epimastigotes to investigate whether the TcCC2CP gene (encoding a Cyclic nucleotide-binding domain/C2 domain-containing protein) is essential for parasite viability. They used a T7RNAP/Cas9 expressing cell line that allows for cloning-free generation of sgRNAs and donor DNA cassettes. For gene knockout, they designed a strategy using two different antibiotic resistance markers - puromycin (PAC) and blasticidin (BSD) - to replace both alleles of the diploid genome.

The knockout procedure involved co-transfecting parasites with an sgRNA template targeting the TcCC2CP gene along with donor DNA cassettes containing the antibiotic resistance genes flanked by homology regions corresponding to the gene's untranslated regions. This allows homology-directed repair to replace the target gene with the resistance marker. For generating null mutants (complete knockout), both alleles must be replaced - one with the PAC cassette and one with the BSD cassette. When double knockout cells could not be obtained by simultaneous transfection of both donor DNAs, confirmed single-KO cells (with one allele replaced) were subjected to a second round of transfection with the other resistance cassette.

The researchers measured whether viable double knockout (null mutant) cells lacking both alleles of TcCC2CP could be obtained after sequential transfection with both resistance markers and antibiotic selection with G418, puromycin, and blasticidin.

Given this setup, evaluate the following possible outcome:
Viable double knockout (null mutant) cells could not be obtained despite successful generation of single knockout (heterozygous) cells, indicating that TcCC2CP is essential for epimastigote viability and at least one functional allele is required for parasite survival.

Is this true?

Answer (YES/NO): YES